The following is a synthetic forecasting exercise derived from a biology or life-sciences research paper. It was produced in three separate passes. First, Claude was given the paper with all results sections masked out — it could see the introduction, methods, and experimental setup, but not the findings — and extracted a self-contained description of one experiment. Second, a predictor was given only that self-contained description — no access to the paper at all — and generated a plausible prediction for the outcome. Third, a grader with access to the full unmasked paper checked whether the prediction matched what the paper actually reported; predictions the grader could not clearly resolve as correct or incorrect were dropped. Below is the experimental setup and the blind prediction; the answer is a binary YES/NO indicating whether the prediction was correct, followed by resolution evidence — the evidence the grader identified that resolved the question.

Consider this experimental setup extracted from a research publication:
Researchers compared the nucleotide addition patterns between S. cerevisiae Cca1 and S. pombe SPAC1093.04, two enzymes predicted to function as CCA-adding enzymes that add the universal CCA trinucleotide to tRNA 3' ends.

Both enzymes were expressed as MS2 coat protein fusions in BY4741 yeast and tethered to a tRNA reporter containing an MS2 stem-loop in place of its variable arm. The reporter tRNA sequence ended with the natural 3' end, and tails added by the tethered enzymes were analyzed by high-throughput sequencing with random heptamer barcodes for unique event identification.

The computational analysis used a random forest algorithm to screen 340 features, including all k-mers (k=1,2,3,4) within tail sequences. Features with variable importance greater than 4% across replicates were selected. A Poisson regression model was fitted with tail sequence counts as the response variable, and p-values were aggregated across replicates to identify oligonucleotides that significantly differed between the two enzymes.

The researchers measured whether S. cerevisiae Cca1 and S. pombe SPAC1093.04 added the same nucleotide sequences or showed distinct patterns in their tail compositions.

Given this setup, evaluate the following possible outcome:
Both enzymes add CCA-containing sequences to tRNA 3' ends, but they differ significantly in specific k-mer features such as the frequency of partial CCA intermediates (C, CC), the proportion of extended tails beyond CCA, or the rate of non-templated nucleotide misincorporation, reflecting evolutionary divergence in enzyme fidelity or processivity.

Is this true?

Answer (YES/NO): NO